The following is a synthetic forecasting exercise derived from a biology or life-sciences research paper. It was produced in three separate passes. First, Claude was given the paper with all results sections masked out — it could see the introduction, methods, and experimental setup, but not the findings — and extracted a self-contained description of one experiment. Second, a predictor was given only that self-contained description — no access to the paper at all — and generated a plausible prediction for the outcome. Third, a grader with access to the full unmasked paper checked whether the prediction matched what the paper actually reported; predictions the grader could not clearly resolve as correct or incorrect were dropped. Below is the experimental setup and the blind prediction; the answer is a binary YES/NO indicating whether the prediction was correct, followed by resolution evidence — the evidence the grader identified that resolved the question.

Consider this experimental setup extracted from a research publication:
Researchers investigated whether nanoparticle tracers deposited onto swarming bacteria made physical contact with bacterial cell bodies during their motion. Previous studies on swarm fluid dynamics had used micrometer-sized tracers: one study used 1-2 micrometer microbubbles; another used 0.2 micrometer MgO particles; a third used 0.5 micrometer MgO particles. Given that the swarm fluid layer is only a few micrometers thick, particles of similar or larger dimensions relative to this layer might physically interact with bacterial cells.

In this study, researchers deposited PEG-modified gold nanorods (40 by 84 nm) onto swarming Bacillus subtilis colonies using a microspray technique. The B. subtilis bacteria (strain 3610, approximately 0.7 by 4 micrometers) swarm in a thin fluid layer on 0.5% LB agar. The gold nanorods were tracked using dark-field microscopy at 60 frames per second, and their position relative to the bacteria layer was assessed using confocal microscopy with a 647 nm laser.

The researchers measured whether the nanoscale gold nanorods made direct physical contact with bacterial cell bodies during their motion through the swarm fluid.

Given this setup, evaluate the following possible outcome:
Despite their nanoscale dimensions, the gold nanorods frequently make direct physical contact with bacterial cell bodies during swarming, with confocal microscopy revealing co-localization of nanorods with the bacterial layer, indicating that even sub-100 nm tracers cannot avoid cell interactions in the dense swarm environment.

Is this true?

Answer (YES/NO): NO